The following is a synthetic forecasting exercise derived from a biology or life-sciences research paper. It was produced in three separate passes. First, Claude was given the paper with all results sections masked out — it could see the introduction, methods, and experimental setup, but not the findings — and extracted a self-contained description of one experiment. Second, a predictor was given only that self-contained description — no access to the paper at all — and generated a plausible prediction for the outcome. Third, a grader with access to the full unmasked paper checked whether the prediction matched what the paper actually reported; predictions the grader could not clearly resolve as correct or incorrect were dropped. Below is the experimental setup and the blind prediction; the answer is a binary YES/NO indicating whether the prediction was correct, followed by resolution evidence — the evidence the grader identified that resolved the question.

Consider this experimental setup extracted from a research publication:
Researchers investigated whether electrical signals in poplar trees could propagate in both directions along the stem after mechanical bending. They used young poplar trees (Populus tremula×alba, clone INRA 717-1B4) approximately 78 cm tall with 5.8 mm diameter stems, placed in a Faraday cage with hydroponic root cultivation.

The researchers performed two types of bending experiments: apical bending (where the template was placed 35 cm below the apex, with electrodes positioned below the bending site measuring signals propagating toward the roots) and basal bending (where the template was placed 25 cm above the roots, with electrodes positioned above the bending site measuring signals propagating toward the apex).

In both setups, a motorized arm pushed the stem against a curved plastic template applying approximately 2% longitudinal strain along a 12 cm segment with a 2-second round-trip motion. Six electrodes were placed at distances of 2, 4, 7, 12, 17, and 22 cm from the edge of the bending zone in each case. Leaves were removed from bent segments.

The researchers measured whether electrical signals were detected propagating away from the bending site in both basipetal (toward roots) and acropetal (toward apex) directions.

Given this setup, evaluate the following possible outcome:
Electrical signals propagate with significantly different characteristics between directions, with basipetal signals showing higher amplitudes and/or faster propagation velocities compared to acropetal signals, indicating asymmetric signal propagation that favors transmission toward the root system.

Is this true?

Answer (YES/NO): NO